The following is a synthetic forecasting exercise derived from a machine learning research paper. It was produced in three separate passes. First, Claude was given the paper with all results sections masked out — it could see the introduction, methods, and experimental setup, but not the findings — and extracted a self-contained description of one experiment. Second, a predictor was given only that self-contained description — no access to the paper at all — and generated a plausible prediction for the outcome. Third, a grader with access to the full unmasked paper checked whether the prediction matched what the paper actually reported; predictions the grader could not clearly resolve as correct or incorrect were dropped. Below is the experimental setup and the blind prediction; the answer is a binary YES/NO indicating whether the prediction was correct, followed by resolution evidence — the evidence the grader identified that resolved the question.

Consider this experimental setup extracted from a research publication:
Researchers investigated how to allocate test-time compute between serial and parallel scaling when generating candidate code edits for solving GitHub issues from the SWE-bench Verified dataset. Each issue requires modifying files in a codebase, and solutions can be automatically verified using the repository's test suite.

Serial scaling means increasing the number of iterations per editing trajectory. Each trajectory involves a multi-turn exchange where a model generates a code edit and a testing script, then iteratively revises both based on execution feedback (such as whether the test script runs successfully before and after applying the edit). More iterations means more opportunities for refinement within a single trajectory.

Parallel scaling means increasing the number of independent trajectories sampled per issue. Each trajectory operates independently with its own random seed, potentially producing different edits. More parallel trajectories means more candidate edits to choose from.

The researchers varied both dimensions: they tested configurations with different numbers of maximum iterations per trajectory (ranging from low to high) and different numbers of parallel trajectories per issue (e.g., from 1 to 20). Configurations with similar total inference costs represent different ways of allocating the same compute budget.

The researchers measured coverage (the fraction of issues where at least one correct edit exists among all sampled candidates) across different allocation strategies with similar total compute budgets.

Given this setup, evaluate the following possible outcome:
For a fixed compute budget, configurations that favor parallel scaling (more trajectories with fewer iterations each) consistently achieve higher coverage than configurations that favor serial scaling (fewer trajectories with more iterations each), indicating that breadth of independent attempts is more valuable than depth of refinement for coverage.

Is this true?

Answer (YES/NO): NO